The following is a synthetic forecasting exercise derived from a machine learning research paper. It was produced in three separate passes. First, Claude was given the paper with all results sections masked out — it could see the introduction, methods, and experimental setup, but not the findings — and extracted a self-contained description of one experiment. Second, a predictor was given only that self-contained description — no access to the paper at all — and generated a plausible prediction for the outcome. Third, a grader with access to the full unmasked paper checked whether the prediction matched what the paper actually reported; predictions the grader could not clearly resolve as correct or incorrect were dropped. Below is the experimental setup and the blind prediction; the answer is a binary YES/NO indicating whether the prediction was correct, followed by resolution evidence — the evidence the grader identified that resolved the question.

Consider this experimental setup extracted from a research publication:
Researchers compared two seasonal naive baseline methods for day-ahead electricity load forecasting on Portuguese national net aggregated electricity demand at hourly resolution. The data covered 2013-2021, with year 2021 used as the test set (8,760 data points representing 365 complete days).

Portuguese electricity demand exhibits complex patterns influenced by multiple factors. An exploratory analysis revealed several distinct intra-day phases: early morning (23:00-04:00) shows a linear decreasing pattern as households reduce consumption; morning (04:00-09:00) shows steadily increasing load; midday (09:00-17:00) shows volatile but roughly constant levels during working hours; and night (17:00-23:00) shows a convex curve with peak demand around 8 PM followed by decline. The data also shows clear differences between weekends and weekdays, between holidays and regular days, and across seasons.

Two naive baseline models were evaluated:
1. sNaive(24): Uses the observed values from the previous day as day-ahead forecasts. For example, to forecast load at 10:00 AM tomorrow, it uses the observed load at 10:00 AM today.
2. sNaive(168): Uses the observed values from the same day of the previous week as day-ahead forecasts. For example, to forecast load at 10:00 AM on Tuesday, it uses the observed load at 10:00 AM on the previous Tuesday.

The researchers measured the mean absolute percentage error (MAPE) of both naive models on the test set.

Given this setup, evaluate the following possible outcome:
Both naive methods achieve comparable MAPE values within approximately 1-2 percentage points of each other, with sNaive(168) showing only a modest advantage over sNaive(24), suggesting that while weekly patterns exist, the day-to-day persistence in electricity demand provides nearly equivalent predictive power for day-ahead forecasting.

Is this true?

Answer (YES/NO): NO